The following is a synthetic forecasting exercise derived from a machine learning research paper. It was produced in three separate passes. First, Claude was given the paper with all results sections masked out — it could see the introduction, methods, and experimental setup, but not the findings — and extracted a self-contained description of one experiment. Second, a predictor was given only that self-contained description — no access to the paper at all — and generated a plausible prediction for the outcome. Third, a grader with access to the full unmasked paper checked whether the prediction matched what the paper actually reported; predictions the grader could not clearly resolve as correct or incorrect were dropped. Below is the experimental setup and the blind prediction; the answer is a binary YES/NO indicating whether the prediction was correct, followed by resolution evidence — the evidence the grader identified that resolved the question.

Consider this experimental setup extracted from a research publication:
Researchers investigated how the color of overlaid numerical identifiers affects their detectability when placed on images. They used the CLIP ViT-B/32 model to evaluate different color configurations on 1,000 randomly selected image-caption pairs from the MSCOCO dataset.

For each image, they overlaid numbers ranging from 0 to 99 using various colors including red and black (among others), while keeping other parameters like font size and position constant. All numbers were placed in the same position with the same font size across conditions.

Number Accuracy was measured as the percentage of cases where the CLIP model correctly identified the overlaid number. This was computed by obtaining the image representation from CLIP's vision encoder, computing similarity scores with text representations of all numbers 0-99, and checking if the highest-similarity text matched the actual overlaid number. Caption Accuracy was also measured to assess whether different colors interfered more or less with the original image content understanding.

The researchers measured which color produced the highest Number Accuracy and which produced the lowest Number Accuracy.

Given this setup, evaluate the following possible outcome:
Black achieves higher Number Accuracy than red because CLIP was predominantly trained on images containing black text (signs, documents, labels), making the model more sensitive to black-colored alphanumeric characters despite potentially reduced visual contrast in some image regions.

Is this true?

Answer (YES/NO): NO